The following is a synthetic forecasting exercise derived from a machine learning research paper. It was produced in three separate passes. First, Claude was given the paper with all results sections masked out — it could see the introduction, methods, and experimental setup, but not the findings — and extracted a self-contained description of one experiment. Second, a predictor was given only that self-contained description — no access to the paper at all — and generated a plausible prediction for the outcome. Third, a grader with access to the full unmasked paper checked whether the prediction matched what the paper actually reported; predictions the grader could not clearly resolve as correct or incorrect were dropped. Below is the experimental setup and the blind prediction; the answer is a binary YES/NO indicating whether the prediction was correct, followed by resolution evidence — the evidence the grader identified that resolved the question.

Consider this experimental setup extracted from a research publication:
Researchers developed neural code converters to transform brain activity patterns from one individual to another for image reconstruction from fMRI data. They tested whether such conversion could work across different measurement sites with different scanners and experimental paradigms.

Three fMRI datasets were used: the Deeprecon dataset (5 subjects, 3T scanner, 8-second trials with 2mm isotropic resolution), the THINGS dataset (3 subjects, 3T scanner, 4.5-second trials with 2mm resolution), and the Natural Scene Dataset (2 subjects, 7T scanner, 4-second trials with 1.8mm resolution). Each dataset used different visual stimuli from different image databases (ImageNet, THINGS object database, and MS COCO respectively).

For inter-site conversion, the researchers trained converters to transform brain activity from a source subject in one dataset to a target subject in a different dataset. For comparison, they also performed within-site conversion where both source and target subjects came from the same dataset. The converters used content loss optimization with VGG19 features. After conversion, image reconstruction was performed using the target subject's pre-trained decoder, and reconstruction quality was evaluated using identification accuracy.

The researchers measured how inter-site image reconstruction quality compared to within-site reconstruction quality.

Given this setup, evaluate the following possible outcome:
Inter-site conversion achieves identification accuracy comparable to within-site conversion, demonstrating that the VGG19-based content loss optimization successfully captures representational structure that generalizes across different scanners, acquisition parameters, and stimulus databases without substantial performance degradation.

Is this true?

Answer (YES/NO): YES